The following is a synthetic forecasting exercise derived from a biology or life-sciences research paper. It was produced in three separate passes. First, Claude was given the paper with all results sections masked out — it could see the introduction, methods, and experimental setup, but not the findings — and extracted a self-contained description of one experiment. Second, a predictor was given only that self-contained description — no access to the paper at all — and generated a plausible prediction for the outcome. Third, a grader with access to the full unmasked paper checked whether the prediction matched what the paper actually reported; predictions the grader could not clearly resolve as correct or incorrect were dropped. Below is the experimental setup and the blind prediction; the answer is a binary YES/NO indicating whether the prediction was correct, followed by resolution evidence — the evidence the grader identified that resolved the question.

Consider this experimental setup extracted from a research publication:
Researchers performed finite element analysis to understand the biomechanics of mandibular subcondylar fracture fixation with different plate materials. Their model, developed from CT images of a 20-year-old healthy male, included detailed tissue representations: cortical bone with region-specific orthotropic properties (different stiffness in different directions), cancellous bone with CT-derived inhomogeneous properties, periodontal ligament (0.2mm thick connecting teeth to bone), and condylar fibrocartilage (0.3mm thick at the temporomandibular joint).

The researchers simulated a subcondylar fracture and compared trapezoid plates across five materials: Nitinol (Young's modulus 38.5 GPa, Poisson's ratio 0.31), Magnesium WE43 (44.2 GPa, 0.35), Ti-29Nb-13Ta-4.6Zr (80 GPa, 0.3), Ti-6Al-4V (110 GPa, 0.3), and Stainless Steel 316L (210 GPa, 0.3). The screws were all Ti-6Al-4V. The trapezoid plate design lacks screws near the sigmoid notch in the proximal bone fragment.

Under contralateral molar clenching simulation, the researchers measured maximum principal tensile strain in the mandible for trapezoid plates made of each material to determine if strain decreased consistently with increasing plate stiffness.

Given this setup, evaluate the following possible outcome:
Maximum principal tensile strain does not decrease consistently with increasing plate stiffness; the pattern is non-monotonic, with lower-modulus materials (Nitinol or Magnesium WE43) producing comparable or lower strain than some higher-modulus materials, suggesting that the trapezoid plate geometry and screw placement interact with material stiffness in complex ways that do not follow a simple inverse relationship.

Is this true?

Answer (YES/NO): NO